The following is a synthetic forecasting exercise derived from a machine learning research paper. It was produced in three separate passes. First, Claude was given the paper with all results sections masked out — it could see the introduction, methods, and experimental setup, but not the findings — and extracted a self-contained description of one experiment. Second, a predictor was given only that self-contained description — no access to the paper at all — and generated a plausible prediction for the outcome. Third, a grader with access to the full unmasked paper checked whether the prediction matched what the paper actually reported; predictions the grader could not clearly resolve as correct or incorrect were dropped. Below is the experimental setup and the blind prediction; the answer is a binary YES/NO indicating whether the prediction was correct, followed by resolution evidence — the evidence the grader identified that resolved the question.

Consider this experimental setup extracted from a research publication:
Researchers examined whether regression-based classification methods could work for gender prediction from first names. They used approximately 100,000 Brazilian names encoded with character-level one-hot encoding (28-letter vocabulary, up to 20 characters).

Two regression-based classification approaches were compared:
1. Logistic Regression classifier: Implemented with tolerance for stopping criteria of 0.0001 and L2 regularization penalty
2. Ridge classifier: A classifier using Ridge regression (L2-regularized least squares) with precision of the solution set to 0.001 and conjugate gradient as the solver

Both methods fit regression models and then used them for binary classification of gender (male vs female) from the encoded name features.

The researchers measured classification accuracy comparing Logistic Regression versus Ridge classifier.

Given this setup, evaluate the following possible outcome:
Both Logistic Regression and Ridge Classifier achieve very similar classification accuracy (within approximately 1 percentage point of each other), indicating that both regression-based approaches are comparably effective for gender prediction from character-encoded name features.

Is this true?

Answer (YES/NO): YES